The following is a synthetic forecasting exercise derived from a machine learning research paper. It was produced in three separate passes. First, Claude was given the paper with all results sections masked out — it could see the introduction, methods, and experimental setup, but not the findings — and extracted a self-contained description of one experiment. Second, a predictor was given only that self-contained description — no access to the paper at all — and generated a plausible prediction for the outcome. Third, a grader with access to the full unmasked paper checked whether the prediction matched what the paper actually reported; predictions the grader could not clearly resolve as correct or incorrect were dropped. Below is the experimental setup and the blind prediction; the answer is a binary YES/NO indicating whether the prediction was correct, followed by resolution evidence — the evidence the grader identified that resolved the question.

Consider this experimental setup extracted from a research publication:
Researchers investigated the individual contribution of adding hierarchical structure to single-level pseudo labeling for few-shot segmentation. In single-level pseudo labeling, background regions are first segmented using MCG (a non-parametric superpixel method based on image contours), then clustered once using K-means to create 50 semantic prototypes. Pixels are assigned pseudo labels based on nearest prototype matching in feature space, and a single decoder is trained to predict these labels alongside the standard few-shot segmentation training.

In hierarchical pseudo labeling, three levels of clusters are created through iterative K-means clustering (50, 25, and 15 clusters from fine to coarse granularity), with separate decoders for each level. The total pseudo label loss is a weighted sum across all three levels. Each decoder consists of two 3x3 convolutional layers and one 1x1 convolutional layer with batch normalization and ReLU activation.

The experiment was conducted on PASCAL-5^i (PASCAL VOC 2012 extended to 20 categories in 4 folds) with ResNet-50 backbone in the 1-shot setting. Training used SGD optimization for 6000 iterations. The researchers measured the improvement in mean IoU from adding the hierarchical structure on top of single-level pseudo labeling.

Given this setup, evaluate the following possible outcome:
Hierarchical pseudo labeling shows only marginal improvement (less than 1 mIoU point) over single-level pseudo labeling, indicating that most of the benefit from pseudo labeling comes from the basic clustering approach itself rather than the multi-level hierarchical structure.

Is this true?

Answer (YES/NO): NO